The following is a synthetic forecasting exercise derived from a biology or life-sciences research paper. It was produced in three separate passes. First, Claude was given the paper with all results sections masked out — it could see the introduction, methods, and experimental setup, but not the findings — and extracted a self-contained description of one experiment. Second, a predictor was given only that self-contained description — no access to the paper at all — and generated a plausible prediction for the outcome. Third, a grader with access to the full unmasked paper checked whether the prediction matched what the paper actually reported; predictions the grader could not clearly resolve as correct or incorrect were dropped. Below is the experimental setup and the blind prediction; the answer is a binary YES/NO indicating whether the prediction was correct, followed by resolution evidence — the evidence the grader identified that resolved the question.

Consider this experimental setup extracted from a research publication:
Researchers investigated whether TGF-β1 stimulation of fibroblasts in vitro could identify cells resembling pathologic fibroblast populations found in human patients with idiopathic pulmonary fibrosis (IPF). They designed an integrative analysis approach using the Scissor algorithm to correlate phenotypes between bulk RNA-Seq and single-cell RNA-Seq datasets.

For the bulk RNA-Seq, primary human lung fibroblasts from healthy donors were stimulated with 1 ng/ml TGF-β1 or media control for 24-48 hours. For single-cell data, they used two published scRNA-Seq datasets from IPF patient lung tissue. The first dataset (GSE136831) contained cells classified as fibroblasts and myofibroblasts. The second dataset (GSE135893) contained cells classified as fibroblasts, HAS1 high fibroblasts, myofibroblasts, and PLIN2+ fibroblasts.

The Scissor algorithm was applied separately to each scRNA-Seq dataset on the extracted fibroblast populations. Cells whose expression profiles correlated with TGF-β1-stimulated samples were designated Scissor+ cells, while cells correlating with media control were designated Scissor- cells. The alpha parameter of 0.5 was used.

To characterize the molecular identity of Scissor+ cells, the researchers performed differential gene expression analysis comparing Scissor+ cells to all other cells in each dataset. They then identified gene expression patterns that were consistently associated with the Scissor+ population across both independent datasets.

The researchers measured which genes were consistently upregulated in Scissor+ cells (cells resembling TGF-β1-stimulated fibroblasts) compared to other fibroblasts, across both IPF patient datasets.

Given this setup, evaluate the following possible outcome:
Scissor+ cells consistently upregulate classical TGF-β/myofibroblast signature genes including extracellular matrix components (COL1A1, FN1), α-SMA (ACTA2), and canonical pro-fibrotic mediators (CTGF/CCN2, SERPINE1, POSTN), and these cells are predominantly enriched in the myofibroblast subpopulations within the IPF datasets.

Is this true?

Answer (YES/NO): NO